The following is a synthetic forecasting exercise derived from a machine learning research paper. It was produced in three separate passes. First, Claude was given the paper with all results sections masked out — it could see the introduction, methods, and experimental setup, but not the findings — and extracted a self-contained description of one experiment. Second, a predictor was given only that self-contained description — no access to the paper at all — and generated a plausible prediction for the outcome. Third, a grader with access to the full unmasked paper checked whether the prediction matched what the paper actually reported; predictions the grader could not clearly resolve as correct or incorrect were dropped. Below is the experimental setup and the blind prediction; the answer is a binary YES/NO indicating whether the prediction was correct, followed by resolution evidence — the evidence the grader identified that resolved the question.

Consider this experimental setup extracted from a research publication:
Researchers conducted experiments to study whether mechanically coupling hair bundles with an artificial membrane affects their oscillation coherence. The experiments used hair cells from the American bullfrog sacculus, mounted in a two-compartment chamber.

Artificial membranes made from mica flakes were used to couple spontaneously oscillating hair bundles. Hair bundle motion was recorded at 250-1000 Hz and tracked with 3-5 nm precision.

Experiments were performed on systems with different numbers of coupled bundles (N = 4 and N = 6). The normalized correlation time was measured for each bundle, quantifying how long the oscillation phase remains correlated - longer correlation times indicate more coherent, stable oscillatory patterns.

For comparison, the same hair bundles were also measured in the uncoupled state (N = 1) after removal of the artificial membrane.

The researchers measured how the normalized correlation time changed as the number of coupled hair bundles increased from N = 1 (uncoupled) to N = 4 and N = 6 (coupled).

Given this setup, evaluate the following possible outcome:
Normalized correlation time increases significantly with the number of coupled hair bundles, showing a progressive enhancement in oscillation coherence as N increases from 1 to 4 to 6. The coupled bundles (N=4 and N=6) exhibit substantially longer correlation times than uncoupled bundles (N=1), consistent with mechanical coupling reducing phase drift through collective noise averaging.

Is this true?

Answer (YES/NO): NO